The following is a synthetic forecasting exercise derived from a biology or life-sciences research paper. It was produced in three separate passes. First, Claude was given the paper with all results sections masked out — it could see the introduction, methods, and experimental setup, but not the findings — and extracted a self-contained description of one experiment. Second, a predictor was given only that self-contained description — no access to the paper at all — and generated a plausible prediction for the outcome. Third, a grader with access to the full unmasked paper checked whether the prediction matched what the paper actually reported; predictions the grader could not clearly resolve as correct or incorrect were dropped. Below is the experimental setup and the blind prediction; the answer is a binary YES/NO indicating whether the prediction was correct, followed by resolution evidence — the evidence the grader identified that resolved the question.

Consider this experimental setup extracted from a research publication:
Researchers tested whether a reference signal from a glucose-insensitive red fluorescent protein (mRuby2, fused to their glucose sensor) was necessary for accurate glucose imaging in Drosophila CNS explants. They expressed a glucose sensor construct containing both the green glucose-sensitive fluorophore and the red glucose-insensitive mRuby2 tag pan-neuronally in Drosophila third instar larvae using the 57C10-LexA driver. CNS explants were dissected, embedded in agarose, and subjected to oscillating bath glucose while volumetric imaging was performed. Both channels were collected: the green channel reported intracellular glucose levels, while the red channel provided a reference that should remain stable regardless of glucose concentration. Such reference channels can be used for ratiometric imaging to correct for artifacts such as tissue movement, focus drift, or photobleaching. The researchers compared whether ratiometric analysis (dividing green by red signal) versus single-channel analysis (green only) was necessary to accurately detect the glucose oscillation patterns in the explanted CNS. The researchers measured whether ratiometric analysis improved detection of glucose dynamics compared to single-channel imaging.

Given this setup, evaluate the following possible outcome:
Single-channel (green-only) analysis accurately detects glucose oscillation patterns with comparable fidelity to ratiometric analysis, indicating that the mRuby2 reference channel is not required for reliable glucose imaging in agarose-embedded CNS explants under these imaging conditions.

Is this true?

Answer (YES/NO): YES